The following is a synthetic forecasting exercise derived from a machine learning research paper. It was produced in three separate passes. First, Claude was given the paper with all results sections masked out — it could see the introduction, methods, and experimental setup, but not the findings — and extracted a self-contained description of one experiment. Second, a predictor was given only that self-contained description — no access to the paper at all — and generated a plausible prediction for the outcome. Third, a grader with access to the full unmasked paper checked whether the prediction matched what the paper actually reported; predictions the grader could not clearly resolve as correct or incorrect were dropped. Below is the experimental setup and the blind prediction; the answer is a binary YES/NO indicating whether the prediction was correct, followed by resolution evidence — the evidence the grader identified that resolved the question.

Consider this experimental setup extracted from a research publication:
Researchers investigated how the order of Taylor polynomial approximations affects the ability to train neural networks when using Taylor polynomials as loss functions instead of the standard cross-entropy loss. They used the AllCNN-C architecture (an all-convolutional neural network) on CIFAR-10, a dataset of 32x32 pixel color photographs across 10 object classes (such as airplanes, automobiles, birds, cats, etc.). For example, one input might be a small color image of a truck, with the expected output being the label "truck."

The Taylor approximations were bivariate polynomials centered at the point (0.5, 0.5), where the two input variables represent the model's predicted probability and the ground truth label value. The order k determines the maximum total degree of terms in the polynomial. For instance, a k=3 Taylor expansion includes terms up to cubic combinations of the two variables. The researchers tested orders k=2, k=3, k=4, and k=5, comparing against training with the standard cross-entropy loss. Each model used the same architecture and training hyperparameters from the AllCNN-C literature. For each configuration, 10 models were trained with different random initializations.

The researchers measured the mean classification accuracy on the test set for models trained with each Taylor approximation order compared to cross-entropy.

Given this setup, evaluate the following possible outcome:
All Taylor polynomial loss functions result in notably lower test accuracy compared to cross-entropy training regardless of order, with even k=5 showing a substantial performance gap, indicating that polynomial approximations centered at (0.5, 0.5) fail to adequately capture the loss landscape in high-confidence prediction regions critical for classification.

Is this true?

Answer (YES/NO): NO